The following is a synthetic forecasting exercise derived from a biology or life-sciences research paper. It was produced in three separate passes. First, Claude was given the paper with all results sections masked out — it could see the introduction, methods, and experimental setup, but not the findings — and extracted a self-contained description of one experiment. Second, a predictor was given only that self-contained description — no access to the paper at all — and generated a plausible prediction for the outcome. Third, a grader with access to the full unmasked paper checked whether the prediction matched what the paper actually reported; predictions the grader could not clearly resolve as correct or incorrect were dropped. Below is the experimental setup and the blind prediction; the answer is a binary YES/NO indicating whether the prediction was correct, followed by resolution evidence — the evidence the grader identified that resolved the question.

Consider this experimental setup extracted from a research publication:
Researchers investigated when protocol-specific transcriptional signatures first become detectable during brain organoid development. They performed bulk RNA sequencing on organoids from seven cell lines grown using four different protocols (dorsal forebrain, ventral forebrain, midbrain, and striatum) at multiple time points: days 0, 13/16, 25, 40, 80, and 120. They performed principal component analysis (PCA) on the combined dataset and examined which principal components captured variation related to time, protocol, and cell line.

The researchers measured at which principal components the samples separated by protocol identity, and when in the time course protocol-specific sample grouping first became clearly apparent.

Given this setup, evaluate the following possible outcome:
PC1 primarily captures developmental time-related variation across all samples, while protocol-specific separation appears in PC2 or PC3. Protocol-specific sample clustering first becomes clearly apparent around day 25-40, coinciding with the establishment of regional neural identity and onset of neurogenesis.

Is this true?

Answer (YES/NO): NO